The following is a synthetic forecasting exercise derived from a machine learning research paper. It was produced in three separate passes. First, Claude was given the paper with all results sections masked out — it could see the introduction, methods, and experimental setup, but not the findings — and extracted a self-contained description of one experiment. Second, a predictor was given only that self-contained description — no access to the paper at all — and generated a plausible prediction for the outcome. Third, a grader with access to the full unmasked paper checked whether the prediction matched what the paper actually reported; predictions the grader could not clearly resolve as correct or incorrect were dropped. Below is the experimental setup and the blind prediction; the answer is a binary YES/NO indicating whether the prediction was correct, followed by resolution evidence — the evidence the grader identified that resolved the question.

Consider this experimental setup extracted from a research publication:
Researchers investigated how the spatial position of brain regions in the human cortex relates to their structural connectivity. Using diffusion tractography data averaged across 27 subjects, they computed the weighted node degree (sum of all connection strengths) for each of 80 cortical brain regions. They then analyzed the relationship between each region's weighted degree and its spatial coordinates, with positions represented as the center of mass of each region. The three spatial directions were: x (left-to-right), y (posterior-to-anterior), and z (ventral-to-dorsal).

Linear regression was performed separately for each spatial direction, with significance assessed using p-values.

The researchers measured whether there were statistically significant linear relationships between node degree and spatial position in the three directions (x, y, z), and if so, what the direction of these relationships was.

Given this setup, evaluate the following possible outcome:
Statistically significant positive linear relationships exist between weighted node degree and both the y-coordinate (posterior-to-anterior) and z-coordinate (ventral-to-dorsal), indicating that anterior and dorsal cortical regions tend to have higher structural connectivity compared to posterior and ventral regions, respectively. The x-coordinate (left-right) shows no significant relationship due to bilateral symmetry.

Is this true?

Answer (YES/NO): NO